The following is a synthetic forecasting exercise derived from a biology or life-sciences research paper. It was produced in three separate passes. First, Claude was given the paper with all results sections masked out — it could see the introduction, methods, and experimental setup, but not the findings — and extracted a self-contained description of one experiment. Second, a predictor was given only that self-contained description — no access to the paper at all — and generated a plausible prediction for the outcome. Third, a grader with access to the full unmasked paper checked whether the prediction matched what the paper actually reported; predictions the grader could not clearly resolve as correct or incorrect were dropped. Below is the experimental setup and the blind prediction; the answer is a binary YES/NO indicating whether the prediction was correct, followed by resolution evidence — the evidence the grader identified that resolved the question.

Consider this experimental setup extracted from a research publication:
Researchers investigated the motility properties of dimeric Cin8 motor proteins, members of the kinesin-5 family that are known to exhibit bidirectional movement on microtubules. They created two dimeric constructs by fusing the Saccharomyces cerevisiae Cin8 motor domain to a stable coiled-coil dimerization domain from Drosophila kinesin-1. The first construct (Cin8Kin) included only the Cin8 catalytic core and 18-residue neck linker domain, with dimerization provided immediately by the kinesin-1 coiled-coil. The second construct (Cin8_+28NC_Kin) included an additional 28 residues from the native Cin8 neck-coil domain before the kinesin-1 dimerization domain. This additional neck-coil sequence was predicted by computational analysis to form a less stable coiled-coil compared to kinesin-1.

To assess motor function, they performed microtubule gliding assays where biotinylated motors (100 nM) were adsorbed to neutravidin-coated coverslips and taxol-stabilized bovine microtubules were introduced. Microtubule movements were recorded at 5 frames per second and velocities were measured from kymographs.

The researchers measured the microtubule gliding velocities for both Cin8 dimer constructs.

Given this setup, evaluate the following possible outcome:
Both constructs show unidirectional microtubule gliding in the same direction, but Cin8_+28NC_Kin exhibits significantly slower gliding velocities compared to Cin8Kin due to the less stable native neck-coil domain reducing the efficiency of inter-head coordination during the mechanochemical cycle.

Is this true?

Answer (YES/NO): YES